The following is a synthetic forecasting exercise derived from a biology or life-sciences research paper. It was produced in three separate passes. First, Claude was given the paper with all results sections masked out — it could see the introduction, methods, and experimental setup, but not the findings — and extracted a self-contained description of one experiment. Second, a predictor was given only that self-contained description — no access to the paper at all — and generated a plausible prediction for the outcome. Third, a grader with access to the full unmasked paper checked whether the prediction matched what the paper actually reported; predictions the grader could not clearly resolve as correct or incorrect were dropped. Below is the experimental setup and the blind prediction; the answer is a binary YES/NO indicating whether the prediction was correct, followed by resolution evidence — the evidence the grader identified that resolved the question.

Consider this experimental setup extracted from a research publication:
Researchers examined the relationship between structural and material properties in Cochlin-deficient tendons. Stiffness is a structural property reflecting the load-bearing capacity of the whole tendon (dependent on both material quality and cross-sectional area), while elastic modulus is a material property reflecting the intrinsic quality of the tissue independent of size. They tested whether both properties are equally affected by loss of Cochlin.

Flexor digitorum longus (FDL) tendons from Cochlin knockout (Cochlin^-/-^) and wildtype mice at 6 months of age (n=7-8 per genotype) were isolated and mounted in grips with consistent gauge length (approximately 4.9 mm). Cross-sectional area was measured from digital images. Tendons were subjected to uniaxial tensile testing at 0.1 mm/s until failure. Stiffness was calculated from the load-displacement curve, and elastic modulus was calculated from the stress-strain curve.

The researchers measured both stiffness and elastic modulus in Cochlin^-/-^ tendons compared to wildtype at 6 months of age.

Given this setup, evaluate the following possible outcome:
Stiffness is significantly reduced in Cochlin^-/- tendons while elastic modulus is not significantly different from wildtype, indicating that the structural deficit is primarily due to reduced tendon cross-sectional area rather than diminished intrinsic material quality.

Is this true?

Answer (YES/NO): NO